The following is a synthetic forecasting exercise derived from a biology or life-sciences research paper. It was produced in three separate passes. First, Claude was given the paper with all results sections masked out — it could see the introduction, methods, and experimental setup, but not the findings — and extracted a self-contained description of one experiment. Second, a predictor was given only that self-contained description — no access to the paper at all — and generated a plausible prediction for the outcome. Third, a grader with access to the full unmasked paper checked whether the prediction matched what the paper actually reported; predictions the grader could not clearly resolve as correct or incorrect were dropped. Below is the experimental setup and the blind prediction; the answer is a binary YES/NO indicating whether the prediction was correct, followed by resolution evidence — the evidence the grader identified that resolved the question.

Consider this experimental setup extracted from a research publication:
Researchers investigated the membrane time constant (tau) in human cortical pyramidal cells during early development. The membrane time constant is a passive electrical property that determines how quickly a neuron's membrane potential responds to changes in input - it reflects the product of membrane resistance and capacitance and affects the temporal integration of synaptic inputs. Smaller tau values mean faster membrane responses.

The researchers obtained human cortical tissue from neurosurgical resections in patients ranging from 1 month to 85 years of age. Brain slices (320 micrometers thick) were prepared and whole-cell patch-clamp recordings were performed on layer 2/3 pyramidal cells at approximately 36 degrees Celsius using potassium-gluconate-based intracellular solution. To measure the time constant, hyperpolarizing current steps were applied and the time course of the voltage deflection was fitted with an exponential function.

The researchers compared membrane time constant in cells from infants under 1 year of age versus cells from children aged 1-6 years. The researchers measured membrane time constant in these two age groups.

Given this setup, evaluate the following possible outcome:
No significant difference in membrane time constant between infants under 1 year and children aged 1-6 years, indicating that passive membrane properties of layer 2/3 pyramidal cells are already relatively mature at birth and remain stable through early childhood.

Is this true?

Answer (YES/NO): NO